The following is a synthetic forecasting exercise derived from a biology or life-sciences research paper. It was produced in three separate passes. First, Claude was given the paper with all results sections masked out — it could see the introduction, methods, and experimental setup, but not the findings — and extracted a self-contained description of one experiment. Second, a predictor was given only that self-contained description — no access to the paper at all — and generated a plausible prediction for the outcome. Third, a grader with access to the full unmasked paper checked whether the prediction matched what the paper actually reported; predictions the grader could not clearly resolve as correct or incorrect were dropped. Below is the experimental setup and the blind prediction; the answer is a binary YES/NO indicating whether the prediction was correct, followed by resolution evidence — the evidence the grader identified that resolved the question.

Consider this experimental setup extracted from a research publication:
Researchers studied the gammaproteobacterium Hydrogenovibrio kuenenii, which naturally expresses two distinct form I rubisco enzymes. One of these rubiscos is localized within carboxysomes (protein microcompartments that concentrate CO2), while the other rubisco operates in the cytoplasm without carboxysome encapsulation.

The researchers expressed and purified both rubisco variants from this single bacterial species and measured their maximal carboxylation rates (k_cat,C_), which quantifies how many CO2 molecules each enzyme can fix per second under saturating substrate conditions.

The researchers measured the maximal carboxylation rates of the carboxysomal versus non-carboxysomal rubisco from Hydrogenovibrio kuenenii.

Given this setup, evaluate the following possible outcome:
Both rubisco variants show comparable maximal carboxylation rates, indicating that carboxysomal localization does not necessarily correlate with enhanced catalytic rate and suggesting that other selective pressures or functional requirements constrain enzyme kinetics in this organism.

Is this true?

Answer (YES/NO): NO